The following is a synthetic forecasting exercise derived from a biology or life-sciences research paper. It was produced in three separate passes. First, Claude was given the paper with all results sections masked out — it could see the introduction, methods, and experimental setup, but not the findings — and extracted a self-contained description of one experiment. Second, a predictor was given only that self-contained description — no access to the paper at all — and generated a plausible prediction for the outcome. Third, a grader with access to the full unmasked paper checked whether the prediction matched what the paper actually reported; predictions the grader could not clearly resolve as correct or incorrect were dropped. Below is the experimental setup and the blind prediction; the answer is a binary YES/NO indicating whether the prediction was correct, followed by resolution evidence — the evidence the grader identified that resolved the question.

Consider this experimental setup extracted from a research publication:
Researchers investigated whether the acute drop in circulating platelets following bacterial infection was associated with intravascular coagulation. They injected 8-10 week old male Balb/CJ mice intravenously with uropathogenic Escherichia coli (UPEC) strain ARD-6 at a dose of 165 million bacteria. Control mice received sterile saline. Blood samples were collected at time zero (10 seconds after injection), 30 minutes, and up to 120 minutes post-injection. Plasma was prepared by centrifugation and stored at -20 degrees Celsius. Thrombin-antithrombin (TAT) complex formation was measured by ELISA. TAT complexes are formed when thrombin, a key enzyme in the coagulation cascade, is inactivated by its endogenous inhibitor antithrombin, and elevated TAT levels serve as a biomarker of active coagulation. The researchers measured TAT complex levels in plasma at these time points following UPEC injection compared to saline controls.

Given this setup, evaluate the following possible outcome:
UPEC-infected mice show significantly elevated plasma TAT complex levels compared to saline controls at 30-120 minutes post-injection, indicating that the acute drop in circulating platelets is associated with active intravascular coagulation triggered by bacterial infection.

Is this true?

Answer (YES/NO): NO